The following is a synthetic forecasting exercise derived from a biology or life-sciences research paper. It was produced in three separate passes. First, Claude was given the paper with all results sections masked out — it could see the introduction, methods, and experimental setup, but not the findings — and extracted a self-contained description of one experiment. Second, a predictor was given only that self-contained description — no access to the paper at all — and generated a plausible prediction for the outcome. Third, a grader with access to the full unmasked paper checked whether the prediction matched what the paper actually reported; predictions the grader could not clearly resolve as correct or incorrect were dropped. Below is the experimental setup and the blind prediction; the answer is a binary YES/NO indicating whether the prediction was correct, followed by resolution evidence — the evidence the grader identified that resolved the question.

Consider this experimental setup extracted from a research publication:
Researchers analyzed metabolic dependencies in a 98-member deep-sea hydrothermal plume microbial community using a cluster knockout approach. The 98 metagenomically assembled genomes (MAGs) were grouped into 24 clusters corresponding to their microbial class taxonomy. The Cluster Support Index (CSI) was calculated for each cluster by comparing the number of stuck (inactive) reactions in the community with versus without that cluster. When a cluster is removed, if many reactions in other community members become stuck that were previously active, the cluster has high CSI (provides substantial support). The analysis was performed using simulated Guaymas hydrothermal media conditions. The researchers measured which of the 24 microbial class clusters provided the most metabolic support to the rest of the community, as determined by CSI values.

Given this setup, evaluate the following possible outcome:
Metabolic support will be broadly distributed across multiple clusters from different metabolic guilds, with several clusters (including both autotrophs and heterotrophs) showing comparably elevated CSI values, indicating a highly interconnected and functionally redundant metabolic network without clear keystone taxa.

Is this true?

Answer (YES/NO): NO